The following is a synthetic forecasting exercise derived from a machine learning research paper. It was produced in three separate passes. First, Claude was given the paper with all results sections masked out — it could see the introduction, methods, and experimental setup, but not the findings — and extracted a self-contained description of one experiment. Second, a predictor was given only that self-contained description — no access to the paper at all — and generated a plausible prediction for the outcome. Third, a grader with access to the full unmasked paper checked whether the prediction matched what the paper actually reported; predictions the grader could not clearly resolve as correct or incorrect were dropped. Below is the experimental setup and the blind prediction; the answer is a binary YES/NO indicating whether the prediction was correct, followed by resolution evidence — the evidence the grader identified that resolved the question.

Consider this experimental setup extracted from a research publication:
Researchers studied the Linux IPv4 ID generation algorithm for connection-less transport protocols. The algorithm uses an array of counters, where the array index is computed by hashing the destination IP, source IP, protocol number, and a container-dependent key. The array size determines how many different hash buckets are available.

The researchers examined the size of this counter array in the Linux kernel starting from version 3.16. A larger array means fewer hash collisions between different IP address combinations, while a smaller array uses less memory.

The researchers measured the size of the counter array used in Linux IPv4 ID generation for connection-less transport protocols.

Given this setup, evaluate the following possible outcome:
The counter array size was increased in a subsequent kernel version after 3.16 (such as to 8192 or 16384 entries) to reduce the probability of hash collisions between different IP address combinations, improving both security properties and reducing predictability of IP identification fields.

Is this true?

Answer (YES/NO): NO